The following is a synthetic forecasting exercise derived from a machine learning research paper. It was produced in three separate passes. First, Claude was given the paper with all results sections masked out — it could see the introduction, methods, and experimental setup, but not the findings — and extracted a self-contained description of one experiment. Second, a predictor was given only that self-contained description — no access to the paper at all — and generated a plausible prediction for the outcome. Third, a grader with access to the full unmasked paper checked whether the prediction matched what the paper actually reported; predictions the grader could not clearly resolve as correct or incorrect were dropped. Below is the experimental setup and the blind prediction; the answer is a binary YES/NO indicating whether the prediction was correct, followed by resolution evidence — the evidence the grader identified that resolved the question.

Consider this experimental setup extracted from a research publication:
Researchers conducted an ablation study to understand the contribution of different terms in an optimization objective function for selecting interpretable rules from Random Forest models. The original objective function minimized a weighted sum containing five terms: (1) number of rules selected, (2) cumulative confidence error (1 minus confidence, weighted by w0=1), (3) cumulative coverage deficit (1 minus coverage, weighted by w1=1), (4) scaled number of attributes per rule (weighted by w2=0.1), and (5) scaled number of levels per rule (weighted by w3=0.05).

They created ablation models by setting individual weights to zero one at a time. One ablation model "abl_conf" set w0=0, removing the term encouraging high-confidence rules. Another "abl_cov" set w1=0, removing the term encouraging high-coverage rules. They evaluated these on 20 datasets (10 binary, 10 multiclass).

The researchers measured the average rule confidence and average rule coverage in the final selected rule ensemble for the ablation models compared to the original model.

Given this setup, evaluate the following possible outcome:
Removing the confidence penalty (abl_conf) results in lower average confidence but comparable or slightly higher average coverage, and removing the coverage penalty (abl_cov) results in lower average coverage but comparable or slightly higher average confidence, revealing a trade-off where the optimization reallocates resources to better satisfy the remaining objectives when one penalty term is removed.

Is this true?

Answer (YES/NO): YES